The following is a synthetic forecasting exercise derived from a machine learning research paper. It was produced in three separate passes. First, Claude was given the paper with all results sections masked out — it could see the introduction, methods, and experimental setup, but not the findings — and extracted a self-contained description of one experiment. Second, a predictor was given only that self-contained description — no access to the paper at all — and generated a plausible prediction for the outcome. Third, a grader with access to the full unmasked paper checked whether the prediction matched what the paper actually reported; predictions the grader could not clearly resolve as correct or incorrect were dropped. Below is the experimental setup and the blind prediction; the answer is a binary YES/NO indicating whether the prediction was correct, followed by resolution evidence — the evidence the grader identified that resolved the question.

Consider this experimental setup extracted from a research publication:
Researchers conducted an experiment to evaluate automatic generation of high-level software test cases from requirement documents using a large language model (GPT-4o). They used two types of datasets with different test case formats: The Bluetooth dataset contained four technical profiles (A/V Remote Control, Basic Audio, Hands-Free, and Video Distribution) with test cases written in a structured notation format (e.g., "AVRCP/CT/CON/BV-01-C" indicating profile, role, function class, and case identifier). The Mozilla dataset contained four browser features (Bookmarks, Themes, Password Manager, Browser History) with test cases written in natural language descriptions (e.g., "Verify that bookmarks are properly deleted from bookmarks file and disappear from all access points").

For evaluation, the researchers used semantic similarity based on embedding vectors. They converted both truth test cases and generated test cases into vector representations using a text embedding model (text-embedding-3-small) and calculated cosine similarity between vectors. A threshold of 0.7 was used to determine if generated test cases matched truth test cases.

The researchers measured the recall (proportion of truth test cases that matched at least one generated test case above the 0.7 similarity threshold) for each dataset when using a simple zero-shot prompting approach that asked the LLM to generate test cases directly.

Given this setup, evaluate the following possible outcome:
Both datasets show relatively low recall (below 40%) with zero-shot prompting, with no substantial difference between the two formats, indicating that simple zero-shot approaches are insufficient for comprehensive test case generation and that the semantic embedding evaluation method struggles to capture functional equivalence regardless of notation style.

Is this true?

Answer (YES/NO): NO